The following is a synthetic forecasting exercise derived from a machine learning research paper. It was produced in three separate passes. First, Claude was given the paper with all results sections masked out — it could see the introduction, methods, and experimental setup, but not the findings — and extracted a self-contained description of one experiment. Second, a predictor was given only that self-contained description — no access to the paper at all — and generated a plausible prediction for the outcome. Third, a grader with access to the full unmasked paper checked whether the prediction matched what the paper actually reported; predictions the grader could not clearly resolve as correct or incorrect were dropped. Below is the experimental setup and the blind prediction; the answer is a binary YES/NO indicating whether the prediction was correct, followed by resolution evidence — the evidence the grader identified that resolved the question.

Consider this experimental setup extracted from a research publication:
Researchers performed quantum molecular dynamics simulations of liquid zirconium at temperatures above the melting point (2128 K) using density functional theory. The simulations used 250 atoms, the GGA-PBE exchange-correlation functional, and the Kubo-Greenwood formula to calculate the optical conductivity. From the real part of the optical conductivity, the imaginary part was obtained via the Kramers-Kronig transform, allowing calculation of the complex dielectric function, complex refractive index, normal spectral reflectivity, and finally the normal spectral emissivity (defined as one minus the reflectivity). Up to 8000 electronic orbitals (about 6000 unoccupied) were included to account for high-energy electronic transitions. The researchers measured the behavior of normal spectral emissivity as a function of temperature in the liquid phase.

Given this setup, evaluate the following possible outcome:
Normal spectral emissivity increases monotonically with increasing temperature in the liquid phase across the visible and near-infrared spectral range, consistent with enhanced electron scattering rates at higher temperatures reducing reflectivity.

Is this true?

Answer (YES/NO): NO